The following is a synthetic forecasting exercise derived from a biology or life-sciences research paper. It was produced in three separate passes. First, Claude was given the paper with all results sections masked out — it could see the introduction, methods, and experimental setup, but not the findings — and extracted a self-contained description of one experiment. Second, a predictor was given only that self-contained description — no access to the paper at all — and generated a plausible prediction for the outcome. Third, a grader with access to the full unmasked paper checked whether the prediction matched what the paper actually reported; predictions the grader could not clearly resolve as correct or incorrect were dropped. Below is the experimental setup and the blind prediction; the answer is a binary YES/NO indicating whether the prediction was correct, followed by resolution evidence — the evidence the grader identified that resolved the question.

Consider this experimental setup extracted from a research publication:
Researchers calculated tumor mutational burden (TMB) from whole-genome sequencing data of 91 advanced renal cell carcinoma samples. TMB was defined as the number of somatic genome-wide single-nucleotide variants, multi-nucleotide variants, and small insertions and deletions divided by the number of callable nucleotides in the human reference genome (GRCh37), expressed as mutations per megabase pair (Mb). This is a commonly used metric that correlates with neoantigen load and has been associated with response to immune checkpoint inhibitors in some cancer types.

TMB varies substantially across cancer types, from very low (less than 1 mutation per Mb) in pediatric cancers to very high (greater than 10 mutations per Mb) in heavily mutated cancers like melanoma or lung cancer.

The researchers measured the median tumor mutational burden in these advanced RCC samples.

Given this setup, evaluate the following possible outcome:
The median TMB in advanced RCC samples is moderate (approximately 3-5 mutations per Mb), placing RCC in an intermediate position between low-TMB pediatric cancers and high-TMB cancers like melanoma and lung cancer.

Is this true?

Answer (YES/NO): NO